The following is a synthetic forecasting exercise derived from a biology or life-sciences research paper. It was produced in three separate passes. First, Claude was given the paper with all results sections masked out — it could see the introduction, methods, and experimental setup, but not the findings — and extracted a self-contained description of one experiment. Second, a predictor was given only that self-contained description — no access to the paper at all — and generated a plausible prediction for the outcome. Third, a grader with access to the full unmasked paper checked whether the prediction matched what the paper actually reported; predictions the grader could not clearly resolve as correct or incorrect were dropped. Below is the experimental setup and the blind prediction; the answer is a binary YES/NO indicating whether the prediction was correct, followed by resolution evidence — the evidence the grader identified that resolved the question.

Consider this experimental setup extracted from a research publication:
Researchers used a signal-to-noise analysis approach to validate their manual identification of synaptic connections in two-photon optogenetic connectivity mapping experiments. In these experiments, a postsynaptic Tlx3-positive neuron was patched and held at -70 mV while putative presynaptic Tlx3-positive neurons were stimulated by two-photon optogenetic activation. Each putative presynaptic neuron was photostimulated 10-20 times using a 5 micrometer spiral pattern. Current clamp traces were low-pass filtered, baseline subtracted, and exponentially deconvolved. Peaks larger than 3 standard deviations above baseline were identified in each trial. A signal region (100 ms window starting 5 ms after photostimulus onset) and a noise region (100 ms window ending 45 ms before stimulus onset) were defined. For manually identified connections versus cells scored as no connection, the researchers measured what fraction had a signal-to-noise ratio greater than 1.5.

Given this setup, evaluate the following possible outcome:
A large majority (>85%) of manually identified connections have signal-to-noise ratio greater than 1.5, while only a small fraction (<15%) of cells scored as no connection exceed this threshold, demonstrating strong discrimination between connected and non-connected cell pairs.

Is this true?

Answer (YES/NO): YES